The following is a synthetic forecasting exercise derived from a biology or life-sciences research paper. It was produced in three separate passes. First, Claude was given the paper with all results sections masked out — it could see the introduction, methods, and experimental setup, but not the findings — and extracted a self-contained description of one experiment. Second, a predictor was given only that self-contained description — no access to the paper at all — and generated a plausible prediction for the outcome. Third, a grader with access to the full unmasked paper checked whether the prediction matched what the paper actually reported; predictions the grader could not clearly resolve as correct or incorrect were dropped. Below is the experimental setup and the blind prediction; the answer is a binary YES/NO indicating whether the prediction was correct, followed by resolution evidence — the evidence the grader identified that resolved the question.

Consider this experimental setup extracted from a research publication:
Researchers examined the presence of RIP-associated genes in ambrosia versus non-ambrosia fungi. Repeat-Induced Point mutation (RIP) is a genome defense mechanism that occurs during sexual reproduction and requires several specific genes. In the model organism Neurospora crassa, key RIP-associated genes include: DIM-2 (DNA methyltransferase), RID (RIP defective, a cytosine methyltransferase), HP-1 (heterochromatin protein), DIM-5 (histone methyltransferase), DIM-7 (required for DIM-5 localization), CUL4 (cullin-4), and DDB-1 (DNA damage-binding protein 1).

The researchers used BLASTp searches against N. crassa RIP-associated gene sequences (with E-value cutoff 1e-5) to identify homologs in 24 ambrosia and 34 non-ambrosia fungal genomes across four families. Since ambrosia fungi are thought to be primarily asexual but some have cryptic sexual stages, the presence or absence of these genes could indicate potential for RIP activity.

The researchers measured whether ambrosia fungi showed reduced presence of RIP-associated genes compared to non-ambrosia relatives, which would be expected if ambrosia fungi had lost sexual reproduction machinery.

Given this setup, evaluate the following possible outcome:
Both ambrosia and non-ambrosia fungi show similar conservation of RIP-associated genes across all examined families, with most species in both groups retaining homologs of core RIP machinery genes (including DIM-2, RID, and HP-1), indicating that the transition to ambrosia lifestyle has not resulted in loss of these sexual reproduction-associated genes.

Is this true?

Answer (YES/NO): YES